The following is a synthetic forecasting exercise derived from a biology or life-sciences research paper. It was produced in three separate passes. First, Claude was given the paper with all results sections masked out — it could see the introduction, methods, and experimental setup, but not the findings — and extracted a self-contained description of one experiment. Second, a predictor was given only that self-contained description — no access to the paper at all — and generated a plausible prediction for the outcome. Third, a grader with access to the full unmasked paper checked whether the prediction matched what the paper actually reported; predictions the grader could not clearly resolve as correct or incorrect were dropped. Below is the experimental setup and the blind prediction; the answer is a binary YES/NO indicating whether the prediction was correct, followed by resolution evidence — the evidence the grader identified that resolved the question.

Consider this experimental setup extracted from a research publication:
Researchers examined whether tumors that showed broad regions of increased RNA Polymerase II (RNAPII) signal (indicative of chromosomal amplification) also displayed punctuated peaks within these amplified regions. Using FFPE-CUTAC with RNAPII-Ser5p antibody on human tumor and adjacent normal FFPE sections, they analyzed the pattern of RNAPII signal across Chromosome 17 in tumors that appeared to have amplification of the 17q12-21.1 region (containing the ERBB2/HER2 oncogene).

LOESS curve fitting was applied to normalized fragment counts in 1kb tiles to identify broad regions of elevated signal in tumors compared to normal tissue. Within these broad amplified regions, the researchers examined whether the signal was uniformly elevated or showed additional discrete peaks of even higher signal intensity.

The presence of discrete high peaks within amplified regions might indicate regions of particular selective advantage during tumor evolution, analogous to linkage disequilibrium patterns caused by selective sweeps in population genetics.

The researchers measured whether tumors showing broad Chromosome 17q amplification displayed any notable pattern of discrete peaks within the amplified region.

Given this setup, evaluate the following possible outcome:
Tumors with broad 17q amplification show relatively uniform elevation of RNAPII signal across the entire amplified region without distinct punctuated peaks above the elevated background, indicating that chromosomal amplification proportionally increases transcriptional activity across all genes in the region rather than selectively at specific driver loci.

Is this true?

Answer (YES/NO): NO